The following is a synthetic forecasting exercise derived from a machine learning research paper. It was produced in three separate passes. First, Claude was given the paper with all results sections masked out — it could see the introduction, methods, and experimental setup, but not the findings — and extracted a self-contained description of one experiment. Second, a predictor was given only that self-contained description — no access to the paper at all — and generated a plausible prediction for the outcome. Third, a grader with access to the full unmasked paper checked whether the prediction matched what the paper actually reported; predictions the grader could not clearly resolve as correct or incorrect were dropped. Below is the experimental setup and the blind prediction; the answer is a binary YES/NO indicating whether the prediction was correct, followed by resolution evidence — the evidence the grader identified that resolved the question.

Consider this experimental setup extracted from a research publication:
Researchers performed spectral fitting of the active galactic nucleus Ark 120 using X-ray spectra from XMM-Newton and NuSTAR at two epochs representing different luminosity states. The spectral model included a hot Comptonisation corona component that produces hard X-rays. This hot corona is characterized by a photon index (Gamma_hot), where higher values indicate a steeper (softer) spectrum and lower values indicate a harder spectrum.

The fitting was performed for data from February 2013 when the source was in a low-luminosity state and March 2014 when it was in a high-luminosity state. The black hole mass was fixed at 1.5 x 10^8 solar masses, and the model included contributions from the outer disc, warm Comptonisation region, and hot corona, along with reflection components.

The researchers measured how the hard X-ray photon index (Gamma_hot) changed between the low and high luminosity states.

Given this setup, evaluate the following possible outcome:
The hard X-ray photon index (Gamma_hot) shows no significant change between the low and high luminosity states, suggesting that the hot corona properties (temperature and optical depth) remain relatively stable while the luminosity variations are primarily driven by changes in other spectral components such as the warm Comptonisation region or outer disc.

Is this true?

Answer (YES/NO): NO